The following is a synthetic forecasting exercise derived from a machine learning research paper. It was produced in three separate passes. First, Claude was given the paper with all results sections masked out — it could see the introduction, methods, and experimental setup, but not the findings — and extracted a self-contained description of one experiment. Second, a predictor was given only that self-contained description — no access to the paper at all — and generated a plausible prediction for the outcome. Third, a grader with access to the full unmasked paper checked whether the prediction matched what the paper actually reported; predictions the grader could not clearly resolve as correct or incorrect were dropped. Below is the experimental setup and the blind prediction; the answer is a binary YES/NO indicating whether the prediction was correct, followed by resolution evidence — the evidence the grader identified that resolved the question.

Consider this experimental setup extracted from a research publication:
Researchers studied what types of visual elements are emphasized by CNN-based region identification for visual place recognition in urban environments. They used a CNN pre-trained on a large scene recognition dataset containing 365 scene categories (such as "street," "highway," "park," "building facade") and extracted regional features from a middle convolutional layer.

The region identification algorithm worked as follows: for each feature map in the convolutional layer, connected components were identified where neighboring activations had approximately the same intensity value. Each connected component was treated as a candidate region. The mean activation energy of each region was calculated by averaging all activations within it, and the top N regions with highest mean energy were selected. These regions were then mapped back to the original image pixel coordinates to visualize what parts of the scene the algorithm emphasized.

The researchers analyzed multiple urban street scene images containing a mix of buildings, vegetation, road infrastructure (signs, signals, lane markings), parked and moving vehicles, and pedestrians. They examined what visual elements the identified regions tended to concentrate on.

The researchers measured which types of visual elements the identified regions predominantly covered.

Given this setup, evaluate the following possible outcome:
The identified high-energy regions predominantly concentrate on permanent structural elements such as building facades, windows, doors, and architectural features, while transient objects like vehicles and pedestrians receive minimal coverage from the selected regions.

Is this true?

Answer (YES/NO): NO